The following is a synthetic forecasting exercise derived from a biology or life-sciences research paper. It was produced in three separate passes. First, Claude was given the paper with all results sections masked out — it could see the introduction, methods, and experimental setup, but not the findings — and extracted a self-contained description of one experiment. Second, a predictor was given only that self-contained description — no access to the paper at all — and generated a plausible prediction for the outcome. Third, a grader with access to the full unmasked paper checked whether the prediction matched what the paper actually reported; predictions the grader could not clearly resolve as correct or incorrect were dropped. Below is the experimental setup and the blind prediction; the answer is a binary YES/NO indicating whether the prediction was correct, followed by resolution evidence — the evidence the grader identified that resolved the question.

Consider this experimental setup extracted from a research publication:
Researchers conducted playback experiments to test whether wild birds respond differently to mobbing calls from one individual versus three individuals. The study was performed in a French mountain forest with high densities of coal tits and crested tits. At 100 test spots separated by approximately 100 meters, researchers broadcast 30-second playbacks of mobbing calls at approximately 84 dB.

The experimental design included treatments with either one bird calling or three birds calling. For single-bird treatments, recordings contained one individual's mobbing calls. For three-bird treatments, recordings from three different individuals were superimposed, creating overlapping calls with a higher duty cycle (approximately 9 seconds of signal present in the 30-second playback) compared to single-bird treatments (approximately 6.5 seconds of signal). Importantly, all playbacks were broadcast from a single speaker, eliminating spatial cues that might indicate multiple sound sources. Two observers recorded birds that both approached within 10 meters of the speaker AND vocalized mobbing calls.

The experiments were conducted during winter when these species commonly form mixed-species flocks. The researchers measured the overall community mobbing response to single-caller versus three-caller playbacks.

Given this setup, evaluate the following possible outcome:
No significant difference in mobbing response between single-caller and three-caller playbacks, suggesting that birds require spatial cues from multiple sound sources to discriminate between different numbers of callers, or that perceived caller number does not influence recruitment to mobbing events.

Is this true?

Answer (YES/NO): NO